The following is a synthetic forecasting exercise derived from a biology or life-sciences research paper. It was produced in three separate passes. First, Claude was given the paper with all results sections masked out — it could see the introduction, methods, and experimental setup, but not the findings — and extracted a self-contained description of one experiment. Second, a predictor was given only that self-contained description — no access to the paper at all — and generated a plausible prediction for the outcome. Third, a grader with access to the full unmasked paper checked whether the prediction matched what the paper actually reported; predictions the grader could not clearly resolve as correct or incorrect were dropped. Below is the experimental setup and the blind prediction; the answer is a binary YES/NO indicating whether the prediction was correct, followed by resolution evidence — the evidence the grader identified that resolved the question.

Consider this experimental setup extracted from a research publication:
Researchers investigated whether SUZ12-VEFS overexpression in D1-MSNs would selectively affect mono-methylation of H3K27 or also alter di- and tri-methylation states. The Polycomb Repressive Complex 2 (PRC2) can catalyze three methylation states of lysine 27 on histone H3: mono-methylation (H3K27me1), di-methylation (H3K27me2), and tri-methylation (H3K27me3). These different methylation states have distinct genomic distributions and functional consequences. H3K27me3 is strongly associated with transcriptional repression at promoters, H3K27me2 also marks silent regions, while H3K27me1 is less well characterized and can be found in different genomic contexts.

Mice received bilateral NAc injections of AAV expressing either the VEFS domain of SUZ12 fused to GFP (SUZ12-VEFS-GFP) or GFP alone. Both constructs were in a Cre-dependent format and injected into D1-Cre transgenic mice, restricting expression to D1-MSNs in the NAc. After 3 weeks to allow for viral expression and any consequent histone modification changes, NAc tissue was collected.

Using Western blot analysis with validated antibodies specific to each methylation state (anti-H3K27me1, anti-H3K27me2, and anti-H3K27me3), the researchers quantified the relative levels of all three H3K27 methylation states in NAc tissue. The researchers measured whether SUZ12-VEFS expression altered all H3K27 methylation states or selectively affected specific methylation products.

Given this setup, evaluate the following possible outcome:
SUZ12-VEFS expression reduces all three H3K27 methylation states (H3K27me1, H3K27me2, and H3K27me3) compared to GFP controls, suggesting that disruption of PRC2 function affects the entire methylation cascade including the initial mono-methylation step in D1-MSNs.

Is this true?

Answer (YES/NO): NO